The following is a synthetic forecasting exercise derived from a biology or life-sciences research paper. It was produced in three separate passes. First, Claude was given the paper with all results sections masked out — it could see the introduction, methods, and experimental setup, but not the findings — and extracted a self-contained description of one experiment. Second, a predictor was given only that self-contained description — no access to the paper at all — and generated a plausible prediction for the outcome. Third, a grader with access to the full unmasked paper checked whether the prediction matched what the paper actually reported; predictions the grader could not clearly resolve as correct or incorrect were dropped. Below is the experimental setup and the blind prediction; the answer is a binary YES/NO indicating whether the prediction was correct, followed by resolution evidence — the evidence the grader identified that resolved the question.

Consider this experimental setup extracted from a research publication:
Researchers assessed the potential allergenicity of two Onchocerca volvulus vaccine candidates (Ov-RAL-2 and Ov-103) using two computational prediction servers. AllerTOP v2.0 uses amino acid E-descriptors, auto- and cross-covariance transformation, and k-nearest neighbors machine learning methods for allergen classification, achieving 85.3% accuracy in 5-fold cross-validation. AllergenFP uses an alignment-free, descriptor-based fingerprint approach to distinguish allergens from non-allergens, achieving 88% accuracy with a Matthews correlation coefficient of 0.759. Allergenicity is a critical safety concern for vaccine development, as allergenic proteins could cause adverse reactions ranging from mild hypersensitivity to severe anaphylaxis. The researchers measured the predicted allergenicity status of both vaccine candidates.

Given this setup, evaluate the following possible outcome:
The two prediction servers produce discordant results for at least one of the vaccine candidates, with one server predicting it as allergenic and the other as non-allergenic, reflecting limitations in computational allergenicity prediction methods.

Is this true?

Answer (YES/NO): NO